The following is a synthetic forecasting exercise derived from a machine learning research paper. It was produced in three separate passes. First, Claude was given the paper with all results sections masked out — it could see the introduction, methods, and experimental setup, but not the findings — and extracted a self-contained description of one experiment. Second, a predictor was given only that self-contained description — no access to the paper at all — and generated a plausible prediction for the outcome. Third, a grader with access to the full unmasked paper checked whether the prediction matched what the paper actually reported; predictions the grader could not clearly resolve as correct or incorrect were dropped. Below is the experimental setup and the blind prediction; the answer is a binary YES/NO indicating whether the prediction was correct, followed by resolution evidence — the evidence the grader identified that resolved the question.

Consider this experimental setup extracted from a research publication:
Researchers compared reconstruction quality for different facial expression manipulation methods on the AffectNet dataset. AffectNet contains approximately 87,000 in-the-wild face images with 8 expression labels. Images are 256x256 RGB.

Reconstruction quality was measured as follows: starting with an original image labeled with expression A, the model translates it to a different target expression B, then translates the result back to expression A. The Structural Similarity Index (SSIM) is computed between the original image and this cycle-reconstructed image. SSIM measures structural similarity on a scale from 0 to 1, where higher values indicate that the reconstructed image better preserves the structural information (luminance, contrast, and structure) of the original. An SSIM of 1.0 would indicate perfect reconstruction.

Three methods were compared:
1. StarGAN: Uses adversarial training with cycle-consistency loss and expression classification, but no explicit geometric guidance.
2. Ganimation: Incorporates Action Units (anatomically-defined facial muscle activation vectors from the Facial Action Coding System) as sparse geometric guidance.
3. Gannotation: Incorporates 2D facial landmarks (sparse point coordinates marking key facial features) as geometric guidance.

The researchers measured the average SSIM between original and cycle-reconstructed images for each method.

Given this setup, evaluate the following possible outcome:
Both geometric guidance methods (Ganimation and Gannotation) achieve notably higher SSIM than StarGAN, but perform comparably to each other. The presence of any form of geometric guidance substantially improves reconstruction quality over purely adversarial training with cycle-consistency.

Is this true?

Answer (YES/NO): NO